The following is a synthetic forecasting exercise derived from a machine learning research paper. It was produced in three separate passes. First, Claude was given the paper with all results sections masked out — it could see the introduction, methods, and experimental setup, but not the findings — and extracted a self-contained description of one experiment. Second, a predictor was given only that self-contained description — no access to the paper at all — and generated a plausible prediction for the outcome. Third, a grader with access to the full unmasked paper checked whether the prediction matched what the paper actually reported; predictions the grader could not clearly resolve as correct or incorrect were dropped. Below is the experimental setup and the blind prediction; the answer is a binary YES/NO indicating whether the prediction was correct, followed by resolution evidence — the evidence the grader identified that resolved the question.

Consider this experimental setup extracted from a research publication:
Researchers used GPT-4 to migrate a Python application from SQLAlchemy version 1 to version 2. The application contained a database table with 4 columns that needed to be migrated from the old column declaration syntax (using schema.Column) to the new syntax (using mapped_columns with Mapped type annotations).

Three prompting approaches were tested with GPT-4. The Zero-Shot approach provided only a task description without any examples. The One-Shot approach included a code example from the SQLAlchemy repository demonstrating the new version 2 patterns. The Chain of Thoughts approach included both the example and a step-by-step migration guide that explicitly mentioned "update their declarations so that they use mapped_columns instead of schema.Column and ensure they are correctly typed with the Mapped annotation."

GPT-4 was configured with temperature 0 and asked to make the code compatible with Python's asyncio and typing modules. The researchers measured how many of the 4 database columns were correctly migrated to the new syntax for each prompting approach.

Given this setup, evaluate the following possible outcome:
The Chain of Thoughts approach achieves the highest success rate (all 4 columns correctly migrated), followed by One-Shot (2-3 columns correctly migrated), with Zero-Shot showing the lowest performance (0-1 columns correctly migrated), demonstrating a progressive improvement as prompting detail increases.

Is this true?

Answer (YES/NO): NO